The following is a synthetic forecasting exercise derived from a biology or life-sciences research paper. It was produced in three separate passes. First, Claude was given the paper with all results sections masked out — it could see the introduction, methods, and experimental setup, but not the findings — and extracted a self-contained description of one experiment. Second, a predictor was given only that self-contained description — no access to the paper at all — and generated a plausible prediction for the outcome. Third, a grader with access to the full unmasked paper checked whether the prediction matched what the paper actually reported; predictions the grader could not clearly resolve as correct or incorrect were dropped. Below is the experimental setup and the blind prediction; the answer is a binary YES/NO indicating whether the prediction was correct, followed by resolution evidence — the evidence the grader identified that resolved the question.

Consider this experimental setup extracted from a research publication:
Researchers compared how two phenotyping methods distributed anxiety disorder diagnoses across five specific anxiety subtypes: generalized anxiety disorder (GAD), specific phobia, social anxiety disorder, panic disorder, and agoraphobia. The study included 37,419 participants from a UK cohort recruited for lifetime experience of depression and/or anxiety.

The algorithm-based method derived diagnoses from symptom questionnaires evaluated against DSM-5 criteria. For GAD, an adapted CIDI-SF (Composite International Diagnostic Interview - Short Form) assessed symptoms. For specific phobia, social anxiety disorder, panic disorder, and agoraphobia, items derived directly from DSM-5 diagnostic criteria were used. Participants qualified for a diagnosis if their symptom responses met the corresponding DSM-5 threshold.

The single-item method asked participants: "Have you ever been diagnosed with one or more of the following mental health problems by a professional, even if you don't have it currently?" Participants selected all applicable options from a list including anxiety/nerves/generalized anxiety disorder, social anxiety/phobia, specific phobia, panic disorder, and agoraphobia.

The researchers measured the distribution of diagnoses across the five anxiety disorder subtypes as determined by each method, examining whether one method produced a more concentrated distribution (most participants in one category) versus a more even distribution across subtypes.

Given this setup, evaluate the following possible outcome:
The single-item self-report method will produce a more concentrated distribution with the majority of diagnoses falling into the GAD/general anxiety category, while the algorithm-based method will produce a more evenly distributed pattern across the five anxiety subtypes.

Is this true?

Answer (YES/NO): YES